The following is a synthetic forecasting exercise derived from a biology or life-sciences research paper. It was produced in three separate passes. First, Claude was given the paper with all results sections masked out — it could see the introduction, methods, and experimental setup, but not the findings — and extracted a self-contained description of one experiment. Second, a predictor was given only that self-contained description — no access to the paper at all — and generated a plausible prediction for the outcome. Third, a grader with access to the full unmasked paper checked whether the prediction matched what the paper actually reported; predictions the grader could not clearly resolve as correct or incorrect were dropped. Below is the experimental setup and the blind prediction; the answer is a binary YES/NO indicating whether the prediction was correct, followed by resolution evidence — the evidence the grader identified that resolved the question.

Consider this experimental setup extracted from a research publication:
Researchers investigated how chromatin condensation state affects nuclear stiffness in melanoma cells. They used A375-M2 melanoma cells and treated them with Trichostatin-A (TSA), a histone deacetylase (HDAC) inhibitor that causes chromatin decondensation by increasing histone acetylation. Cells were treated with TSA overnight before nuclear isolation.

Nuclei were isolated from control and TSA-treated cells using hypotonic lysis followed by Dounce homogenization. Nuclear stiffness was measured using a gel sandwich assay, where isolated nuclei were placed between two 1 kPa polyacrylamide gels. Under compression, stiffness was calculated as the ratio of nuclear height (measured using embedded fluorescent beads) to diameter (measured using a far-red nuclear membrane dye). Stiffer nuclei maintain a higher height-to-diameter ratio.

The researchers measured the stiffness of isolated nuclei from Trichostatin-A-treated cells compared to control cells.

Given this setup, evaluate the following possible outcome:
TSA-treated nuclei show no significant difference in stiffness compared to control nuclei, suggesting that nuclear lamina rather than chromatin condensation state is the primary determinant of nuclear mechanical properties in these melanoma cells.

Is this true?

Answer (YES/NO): NO